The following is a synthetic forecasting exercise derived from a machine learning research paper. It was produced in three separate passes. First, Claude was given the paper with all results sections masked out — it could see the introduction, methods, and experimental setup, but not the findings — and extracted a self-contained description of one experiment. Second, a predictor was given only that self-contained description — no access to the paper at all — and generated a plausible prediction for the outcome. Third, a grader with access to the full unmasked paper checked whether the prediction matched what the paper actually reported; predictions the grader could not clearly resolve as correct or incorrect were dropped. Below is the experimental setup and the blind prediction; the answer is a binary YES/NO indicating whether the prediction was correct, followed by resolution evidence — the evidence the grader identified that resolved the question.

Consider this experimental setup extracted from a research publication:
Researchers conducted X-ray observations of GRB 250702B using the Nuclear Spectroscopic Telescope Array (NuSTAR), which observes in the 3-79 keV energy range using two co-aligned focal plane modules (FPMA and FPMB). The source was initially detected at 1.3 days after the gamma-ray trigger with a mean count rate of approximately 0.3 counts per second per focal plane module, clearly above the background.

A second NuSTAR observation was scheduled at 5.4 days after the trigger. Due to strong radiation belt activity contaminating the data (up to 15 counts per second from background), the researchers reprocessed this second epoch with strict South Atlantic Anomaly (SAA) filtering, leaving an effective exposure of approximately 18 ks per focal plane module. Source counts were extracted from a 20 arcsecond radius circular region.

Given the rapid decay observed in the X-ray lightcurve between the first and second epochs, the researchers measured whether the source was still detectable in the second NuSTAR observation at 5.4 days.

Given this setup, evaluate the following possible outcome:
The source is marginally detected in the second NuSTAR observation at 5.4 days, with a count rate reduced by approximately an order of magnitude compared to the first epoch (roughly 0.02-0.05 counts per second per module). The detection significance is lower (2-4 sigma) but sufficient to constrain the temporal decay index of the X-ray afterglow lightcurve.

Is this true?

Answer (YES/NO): YES